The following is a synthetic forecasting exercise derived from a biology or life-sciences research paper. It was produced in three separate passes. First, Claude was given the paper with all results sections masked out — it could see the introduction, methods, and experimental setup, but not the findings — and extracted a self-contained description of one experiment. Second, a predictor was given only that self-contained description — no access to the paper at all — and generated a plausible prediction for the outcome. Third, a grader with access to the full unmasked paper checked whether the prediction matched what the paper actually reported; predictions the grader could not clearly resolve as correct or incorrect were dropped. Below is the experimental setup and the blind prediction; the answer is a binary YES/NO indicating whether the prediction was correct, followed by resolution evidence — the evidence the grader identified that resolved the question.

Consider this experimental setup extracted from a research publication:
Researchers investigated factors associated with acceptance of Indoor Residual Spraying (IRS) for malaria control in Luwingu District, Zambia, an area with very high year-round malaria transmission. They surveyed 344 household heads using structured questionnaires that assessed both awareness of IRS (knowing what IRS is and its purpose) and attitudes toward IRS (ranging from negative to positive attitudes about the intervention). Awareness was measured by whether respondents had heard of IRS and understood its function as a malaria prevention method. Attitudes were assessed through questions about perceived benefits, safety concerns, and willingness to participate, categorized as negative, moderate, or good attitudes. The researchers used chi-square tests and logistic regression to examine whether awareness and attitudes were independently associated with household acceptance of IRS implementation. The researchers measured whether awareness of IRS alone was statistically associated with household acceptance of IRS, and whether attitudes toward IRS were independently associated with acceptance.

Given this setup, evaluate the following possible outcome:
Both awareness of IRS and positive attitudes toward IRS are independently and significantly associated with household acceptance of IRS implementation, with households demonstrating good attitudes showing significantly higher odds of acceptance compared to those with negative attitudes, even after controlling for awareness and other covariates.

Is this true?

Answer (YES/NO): NO